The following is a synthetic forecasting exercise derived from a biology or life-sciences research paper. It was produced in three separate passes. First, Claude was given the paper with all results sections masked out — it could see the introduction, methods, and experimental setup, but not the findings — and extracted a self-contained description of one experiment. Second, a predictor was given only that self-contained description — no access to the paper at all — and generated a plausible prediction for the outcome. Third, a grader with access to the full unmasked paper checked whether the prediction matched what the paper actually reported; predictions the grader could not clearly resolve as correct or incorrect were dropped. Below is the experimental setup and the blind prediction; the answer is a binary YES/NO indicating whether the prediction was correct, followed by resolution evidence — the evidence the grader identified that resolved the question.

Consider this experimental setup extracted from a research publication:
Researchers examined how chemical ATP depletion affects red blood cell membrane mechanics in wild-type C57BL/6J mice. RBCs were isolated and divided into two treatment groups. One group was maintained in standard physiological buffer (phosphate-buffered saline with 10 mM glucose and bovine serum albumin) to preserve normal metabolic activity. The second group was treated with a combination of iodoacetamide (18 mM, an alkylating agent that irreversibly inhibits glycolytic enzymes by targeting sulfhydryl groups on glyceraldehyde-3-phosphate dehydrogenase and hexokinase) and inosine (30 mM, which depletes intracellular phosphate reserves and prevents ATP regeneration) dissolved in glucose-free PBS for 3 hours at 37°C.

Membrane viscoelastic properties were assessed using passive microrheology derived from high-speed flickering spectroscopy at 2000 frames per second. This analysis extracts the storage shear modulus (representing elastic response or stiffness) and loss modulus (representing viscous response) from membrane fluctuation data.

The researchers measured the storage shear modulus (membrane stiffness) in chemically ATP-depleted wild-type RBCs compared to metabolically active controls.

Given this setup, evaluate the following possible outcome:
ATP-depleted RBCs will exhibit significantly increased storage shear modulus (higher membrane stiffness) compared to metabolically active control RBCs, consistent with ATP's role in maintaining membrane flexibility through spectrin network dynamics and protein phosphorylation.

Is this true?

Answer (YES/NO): YES